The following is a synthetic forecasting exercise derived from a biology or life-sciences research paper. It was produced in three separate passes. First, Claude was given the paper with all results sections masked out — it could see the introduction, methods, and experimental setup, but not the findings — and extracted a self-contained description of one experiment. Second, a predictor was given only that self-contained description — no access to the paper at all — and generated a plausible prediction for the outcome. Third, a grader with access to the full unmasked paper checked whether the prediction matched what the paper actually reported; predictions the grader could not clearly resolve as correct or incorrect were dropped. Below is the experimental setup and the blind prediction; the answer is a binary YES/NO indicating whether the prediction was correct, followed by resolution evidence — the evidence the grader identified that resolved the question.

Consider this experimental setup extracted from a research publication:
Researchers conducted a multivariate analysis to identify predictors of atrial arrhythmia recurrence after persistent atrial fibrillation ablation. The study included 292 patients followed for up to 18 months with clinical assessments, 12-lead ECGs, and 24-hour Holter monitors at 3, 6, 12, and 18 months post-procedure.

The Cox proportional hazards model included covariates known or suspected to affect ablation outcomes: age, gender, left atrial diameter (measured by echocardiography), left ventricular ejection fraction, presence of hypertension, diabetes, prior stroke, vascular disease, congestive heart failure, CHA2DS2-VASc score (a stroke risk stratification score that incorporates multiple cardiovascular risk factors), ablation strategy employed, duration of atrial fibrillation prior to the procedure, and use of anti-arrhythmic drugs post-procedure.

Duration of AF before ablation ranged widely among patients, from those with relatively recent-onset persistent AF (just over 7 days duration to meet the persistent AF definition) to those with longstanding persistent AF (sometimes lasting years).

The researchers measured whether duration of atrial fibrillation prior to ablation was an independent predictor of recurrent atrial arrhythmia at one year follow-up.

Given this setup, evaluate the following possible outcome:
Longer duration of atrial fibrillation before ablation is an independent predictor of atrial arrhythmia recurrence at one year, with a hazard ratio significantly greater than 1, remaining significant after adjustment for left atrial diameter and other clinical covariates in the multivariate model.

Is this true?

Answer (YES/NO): YES